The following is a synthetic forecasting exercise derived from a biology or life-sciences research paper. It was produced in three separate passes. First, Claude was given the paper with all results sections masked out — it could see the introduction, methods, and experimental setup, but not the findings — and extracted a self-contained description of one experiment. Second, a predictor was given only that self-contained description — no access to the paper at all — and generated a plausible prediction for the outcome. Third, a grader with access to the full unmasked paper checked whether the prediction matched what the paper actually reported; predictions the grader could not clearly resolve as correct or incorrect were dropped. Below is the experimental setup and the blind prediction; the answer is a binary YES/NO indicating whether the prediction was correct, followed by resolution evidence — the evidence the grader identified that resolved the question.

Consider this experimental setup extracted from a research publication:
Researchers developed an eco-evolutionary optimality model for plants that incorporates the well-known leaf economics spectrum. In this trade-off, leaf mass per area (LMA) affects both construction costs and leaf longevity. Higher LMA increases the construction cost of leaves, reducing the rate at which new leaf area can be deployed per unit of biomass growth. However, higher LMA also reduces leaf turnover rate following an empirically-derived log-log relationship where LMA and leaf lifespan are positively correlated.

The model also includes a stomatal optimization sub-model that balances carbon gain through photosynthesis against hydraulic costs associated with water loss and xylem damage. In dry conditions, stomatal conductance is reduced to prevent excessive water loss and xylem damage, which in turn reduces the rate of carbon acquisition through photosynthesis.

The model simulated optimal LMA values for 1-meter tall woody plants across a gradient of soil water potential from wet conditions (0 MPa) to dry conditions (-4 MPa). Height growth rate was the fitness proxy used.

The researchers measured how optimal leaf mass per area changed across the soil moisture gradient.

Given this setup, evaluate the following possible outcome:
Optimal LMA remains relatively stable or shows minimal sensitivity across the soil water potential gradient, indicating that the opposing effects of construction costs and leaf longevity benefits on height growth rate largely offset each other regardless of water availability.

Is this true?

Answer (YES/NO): NO